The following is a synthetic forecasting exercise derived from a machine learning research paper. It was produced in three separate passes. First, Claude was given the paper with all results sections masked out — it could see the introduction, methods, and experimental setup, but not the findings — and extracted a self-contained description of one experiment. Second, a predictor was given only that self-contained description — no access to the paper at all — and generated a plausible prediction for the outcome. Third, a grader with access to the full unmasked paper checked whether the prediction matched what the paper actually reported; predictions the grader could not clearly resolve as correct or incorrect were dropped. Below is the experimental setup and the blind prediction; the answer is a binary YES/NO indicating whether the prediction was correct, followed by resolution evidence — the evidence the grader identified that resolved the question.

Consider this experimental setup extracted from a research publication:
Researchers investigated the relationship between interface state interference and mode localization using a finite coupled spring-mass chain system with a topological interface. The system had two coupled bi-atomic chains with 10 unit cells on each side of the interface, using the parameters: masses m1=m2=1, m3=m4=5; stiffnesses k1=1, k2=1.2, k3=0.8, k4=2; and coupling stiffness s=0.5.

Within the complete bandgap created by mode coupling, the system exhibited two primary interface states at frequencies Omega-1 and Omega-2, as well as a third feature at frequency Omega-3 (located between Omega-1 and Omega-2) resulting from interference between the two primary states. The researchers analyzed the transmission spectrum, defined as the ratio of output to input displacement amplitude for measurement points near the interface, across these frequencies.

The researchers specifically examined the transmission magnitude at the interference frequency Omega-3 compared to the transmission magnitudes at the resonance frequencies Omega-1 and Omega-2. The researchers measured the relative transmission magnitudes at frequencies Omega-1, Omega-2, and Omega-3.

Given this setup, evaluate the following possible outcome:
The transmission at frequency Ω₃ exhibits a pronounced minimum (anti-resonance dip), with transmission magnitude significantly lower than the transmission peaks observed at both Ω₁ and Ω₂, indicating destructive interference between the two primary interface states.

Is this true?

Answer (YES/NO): YES